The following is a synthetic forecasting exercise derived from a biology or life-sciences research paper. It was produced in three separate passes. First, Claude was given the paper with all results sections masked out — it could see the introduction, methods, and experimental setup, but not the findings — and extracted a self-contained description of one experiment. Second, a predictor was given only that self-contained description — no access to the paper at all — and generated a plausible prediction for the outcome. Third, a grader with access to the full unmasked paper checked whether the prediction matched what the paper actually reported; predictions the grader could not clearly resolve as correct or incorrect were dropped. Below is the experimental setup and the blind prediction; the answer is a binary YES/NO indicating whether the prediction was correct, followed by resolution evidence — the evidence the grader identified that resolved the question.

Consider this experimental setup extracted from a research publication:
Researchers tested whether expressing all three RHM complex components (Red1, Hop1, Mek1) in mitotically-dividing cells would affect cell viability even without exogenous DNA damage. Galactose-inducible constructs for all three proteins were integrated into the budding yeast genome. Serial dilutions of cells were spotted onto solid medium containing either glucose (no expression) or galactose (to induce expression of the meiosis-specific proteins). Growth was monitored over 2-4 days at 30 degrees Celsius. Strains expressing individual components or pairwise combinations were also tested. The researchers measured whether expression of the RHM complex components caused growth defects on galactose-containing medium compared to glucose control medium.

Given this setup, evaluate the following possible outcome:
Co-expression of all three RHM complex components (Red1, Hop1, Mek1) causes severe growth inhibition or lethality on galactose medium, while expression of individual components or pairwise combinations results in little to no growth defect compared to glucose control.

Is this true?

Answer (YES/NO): NO